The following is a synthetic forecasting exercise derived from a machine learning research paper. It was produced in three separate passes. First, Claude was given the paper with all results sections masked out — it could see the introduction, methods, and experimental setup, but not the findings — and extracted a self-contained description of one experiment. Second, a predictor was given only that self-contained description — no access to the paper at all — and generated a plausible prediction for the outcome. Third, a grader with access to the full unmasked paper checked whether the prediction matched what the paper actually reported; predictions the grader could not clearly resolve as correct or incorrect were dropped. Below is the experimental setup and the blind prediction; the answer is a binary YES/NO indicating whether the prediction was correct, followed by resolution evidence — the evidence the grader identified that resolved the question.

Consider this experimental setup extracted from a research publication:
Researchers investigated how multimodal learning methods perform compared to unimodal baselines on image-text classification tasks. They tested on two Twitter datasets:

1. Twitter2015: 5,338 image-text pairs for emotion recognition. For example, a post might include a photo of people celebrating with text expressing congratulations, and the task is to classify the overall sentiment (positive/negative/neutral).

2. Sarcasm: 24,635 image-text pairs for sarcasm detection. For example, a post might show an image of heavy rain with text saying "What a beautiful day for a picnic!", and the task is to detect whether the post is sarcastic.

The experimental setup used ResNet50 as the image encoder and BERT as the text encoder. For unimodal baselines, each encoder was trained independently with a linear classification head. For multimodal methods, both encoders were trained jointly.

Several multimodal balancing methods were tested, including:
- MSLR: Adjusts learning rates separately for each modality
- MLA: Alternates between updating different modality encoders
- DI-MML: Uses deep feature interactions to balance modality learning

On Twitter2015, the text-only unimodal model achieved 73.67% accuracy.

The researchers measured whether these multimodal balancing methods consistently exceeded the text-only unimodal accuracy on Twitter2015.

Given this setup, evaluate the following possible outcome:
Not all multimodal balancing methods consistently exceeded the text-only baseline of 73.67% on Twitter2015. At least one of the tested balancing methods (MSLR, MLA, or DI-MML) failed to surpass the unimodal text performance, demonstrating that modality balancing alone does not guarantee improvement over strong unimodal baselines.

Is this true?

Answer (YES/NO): YES